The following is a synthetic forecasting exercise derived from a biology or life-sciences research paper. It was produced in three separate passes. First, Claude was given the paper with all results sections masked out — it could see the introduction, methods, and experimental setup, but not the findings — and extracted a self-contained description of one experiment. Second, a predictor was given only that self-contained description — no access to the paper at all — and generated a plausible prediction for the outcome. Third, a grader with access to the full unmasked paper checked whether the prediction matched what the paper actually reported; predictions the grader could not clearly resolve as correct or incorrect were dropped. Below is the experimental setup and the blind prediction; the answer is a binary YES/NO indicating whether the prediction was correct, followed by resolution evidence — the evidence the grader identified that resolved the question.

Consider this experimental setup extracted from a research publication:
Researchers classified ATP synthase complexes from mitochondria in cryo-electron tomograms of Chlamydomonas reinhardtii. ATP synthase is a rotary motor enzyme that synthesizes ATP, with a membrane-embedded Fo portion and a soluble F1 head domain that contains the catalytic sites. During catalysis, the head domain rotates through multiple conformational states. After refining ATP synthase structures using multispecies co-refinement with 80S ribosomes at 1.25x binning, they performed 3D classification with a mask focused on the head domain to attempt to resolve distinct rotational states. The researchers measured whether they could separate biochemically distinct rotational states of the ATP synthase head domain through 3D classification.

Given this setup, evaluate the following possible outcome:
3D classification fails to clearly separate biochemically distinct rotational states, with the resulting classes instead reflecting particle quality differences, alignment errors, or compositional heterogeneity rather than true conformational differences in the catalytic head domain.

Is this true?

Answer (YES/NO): NO